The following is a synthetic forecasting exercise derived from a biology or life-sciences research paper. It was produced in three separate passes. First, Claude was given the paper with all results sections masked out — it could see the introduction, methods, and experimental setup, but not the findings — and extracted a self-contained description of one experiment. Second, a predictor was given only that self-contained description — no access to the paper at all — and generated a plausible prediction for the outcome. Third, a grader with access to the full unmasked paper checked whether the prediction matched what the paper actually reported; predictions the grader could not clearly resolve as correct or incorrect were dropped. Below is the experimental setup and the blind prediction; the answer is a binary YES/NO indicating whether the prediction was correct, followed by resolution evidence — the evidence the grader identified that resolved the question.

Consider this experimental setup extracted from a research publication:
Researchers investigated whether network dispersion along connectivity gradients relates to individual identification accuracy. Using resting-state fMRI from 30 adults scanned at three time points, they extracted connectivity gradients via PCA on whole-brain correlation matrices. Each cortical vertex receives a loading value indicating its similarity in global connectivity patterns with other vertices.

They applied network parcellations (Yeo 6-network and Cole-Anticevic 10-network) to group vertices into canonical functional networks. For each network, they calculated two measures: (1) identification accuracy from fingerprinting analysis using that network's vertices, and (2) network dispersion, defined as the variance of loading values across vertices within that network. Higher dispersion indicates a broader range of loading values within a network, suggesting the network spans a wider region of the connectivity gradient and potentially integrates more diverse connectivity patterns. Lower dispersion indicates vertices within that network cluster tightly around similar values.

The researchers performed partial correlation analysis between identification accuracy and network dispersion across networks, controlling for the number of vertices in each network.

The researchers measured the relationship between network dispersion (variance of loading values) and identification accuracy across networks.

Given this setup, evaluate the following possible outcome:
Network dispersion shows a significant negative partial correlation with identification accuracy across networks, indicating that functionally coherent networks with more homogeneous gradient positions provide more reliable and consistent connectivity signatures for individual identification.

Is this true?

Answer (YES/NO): NO